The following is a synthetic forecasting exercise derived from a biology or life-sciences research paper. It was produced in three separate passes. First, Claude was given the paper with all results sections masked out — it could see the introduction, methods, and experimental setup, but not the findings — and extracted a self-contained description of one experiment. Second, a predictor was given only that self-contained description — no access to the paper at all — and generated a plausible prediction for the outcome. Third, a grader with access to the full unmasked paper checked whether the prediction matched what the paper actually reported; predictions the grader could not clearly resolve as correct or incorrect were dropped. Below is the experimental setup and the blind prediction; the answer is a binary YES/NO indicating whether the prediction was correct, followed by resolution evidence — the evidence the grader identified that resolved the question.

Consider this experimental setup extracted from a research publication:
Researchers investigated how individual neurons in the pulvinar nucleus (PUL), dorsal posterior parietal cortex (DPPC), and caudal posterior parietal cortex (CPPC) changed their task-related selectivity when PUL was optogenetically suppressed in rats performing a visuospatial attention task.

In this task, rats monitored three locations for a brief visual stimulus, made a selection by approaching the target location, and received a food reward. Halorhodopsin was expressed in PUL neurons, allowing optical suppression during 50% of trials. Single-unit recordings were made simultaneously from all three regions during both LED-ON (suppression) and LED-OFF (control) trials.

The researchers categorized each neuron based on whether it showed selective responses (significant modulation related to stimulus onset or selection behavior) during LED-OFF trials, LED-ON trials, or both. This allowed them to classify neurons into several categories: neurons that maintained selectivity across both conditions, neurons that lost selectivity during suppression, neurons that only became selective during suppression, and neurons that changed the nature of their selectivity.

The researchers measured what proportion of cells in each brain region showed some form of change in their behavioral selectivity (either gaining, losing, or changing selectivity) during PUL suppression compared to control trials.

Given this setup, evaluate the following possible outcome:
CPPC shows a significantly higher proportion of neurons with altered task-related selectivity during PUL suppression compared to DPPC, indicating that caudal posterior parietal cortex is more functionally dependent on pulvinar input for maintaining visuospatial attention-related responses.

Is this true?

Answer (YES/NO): NO